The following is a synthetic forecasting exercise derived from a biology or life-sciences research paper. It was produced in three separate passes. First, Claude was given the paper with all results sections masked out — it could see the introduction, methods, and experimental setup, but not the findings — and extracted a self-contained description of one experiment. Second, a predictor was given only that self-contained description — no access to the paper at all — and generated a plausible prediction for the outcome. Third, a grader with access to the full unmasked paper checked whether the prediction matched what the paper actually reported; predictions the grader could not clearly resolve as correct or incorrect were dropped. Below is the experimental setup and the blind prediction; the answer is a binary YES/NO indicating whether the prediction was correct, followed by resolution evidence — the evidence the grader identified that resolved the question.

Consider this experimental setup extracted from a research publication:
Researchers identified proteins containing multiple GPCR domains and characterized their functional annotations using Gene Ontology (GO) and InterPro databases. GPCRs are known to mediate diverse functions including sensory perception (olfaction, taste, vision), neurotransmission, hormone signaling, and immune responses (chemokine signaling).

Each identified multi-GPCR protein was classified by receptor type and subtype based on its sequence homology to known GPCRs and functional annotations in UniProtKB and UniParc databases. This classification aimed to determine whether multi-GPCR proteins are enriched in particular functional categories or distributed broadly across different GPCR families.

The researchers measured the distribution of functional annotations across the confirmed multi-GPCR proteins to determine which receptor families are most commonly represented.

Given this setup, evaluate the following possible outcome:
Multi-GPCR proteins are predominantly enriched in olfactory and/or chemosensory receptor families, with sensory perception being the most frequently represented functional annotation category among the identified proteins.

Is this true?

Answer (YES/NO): YES